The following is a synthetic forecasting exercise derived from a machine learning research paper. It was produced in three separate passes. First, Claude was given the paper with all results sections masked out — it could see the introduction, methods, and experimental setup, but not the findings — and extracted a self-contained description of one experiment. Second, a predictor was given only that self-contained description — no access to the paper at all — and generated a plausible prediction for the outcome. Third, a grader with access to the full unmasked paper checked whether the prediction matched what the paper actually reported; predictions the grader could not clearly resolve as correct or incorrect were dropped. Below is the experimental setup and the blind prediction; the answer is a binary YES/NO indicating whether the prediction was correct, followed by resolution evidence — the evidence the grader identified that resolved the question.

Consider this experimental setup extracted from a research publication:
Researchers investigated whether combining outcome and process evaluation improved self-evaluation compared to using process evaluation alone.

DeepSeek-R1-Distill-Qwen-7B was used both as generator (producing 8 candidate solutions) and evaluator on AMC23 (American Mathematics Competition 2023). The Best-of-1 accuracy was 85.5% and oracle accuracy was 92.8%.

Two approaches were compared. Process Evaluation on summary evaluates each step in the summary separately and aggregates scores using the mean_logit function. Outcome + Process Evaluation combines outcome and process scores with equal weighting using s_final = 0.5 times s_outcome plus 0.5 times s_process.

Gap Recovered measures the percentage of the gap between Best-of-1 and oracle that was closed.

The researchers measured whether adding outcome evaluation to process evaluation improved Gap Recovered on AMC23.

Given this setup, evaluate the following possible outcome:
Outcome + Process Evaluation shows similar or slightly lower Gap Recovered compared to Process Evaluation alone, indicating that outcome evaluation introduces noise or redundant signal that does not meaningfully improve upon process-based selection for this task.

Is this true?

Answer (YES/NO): NO